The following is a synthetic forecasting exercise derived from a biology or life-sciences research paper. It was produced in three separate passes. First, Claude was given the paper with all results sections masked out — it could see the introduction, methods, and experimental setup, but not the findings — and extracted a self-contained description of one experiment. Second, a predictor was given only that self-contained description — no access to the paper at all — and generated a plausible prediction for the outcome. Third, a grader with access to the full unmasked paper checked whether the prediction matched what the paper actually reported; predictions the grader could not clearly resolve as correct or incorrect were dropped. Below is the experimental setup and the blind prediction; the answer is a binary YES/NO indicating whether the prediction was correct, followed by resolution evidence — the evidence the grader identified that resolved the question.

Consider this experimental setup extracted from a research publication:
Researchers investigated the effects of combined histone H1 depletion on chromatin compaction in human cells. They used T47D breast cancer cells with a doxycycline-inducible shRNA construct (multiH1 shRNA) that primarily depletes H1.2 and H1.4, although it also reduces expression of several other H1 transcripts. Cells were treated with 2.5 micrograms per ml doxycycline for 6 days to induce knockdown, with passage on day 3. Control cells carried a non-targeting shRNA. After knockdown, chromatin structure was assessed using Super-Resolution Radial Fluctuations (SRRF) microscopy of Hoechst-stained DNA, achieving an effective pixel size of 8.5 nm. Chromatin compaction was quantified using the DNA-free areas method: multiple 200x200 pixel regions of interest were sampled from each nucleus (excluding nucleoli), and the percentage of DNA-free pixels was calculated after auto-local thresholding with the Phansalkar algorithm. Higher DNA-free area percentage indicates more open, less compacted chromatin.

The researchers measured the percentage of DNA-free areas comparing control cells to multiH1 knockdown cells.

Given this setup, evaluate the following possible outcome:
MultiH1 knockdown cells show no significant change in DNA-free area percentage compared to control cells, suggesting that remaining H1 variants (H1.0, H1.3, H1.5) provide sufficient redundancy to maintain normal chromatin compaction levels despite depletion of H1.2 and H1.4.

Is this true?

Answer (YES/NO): NO